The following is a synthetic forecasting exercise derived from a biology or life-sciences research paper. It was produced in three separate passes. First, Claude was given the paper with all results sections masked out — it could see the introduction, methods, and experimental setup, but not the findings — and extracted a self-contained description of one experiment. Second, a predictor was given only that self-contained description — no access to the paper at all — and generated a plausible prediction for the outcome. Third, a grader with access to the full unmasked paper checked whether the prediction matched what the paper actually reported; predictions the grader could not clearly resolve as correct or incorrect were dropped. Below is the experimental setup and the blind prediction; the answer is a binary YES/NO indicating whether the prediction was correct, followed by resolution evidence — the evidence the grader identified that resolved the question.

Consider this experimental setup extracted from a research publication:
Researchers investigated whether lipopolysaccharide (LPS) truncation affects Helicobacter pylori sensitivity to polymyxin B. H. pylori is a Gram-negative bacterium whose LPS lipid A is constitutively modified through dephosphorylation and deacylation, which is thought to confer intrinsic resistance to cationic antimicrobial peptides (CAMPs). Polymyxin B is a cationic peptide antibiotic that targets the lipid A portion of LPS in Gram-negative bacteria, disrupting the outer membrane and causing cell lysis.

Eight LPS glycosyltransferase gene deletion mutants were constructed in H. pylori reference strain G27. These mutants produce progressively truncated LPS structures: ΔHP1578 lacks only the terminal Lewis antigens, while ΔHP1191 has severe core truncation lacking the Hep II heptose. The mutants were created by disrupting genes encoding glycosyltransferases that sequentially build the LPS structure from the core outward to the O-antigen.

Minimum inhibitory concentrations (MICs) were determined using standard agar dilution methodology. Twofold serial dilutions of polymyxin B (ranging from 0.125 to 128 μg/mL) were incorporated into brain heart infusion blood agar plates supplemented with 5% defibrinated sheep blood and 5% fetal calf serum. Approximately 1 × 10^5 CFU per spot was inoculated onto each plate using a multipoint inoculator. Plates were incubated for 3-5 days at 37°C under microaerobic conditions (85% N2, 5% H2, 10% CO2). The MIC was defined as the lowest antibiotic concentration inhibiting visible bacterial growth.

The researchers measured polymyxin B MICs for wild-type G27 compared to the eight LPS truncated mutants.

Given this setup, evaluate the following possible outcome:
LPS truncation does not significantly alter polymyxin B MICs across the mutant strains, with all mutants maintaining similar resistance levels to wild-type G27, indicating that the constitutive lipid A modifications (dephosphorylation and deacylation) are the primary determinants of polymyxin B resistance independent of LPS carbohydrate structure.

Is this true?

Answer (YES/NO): NO